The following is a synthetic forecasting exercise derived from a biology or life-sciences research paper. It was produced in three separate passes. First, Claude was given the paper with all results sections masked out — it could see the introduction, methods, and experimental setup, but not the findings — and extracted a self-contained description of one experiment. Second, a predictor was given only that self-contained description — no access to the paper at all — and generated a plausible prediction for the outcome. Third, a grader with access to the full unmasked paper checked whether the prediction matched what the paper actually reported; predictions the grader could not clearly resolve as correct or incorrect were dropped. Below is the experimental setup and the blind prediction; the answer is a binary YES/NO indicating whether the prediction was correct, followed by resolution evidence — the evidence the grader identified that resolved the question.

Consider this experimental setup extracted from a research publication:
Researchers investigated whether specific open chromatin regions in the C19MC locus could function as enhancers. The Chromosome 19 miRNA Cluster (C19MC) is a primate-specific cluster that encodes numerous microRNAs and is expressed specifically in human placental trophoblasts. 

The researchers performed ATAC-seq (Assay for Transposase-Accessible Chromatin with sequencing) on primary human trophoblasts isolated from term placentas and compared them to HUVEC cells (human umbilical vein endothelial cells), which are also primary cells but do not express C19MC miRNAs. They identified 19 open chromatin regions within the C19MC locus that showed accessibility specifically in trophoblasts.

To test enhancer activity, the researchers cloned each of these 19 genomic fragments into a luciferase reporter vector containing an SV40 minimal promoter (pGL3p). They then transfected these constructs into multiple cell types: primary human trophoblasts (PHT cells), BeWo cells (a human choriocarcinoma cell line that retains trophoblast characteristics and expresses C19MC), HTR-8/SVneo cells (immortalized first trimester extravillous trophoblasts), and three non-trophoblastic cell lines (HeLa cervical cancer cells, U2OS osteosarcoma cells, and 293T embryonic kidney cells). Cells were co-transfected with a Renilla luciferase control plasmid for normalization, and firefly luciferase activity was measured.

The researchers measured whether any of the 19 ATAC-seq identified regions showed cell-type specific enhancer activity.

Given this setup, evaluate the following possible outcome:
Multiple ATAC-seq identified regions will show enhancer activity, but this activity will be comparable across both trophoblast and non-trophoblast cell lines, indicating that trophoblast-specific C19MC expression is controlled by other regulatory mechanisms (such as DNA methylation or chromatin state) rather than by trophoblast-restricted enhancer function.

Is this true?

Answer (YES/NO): NO